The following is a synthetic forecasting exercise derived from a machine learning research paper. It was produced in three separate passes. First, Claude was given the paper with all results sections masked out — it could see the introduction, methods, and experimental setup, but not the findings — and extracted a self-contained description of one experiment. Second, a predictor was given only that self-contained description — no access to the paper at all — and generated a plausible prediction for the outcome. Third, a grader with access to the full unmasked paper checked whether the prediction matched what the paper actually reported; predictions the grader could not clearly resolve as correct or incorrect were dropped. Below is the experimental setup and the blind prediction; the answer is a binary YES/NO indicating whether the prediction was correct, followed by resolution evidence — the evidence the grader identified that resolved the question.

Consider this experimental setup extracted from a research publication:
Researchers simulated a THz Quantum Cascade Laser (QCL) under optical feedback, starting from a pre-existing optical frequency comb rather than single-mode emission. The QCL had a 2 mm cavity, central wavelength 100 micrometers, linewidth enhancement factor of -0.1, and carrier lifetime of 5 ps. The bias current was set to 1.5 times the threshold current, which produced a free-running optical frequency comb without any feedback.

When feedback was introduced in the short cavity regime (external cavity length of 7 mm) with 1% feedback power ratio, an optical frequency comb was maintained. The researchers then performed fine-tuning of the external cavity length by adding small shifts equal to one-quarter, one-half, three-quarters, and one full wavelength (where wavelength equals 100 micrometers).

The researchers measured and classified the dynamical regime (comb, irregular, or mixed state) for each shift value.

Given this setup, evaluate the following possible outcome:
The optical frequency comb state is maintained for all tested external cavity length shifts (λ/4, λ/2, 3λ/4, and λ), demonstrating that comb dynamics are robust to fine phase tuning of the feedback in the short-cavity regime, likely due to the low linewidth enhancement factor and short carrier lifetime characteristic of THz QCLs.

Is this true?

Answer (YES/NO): NO